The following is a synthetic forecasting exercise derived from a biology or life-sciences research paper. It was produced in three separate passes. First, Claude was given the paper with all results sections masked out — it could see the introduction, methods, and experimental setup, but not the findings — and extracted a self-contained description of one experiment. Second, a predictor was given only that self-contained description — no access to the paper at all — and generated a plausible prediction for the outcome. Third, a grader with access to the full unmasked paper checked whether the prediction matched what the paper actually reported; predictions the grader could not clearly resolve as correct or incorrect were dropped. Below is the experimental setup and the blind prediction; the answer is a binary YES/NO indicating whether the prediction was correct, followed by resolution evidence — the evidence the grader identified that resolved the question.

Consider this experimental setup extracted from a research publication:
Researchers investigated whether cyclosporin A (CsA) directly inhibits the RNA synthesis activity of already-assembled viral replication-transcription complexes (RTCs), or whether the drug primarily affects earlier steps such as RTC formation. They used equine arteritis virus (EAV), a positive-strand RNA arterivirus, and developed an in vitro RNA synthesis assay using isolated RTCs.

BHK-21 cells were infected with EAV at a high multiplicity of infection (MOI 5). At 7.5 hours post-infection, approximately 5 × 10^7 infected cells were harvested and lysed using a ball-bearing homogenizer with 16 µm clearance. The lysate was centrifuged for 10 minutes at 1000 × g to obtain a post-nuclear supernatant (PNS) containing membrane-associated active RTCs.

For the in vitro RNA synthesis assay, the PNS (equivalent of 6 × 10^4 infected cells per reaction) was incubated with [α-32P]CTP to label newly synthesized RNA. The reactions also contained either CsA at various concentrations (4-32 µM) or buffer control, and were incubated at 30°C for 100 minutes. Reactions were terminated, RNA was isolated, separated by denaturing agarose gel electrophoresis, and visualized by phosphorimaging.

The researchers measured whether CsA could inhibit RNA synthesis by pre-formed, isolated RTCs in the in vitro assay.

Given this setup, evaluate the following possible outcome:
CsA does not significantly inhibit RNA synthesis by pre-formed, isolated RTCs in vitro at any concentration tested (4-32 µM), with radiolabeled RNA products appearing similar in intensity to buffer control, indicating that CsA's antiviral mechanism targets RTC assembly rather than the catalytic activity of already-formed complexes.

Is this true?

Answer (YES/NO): NO